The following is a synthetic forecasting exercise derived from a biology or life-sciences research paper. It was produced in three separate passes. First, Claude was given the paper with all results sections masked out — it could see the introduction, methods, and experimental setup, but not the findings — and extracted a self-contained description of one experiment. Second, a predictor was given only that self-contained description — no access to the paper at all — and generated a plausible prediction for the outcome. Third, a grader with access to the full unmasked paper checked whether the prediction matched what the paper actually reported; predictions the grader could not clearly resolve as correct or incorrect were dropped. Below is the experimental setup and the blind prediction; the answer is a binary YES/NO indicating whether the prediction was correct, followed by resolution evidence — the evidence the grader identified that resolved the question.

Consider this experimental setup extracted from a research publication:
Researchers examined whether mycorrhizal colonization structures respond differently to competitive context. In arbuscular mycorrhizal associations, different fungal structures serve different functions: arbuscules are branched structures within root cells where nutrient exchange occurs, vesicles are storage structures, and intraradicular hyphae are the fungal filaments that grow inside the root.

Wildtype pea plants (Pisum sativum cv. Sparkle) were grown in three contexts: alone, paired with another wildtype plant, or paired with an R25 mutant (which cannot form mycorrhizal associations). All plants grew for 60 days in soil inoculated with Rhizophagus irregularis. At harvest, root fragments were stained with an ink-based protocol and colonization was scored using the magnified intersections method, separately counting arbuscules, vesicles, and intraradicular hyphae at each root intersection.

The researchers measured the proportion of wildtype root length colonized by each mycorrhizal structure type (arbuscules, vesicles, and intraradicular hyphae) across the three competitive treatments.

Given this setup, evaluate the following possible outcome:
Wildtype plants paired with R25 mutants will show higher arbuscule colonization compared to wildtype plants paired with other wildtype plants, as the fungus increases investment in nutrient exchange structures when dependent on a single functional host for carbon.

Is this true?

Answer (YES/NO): NO